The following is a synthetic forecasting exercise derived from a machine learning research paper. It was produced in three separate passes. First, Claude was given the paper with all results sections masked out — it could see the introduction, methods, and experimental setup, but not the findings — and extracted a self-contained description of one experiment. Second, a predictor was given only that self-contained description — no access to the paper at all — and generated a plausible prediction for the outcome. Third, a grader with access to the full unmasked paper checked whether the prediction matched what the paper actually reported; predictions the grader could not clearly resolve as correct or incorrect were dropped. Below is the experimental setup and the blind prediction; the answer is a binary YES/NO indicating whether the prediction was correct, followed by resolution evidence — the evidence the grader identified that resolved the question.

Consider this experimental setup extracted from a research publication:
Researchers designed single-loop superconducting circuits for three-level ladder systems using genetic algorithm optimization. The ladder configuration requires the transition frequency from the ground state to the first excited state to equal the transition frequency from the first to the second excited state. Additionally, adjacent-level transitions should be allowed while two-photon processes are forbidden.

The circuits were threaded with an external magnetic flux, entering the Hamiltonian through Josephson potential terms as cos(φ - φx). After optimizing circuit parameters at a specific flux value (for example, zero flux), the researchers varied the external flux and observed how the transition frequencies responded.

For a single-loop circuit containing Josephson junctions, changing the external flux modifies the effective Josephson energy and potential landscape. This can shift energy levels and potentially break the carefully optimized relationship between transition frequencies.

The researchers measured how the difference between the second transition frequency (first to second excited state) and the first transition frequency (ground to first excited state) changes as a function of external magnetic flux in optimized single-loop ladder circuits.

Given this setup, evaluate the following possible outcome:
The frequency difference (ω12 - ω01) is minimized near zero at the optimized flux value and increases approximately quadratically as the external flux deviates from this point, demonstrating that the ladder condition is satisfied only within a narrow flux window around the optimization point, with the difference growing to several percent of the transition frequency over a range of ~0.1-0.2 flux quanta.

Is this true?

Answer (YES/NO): NO